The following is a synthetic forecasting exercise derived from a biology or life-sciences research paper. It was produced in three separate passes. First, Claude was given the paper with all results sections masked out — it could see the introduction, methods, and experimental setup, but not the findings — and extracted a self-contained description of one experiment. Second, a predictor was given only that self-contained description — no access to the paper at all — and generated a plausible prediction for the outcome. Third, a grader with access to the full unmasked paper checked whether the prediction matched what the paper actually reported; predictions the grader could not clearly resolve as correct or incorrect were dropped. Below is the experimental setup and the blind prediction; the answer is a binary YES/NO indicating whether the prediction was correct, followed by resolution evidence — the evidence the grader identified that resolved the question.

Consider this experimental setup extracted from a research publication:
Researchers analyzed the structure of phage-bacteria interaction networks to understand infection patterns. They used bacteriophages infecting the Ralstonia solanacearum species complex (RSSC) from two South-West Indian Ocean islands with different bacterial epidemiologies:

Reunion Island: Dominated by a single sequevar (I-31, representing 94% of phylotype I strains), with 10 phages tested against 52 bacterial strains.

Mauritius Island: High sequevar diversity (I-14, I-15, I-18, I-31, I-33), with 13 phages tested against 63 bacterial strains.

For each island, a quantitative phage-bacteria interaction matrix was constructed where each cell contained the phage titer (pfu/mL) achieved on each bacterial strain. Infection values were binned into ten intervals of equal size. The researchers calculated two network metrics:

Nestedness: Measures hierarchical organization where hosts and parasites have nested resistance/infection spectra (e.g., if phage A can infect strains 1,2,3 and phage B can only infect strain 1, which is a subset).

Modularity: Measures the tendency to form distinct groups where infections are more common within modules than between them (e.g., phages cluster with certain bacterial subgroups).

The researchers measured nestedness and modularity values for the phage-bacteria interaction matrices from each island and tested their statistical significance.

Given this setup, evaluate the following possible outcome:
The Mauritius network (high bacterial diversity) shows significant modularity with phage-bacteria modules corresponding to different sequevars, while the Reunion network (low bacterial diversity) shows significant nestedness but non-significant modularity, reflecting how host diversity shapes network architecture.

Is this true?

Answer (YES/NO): NO